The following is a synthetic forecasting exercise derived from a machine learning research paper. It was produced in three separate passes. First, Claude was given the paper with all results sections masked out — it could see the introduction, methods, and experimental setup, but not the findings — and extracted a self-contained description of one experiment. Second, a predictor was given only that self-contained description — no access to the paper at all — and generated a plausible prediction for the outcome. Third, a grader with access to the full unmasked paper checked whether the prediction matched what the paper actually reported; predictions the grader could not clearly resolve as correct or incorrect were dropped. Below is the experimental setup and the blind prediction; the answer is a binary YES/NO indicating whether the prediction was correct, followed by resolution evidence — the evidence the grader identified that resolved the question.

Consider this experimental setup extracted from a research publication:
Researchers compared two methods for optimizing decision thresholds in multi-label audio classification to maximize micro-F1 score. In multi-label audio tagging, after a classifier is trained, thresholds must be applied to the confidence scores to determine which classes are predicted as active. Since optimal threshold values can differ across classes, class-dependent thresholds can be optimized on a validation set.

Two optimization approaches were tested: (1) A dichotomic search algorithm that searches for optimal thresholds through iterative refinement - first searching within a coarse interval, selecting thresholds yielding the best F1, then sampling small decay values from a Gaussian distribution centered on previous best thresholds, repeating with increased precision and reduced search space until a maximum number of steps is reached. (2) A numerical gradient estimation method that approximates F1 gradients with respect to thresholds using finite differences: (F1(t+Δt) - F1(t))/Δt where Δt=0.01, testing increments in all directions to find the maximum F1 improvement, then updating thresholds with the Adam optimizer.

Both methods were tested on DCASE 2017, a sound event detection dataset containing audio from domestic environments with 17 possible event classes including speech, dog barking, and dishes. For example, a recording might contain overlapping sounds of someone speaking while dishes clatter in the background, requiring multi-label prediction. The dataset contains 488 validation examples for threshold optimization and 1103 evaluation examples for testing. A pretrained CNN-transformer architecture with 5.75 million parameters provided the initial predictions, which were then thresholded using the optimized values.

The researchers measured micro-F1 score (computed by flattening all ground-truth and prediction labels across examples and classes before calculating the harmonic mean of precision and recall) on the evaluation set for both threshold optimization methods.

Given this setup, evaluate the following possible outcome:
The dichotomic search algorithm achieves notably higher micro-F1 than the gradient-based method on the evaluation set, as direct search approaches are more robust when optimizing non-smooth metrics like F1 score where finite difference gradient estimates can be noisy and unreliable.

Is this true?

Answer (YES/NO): NO